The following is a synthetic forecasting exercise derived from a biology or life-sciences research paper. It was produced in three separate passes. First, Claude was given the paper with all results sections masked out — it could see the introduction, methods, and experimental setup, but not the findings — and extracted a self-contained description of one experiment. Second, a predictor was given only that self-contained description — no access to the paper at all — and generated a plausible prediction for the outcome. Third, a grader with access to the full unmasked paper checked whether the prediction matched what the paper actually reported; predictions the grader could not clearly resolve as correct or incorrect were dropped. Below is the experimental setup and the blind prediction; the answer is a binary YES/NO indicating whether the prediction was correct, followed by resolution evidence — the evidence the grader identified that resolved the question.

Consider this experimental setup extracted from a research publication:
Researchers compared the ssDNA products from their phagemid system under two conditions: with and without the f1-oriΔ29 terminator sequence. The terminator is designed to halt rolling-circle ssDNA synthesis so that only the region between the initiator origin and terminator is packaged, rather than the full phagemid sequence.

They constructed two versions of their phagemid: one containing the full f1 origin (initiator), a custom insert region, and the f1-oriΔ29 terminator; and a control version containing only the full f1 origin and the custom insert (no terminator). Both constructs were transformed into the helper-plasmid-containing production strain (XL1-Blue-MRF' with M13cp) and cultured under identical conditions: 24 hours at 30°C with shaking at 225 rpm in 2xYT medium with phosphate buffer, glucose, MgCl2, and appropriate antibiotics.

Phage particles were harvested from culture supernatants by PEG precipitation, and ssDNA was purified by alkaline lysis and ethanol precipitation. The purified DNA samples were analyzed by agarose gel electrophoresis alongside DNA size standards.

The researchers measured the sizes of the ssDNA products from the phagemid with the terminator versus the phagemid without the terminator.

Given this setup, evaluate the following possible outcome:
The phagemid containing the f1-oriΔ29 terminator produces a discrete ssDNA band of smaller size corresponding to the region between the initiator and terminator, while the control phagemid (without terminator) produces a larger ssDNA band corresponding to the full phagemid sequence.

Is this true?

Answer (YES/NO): NO